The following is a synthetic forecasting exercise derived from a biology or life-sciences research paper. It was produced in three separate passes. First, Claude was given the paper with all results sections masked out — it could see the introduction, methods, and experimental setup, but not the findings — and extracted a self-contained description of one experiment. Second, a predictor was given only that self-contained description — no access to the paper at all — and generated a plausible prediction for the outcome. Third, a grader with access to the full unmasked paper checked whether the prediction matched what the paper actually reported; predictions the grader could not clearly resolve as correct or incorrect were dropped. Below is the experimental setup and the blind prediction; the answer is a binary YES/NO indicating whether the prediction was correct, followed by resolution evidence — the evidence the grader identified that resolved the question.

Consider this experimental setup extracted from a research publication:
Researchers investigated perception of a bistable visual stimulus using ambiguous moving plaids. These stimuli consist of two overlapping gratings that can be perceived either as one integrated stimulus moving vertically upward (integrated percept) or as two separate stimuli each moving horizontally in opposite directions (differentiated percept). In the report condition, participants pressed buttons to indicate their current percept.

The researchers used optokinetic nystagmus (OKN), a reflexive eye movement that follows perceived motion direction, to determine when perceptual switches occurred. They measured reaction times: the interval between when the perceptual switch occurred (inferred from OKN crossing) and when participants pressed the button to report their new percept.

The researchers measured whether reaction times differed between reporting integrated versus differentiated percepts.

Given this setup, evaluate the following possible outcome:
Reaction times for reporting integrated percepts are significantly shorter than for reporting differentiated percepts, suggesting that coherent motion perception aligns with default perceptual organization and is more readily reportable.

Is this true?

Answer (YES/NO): NO